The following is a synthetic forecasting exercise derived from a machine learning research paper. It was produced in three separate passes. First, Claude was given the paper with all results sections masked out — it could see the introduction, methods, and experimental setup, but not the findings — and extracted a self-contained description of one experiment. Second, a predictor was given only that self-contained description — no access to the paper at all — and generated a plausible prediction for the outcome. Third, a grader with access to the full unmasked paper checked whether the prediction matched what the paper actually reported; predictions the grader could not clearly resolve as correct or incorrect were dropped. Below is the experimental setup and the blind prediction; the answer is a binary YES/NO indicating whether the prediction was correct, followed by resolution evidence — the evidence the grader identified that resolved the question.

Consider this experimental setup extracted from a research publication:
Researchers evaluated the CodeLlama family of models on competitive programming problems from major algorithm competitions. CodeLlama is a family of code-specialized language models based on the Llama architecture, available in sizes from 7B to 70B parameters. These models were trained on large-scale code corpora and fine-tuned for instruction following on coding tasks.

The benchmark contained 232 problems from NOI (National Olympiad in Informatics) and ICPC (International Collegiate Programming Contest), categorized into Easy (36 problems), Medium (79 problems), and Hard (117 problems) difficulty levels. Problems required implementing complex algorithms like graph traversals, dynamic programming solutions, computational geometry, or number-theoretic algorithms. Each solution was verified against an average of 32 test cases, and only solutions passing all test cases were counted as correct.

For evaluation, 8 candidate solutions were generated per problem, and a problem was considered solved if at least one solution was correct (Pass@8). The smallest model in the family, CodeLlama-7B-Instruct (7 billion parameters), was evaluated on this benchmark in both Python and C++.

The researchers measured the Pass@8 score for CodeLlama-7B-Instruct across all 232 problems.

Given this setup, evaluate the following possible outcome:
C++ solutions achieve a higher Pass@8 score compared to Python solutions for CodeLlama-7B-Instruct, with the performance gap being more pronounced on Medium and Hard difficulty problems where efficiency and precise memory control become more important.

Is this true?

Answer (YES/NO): NO